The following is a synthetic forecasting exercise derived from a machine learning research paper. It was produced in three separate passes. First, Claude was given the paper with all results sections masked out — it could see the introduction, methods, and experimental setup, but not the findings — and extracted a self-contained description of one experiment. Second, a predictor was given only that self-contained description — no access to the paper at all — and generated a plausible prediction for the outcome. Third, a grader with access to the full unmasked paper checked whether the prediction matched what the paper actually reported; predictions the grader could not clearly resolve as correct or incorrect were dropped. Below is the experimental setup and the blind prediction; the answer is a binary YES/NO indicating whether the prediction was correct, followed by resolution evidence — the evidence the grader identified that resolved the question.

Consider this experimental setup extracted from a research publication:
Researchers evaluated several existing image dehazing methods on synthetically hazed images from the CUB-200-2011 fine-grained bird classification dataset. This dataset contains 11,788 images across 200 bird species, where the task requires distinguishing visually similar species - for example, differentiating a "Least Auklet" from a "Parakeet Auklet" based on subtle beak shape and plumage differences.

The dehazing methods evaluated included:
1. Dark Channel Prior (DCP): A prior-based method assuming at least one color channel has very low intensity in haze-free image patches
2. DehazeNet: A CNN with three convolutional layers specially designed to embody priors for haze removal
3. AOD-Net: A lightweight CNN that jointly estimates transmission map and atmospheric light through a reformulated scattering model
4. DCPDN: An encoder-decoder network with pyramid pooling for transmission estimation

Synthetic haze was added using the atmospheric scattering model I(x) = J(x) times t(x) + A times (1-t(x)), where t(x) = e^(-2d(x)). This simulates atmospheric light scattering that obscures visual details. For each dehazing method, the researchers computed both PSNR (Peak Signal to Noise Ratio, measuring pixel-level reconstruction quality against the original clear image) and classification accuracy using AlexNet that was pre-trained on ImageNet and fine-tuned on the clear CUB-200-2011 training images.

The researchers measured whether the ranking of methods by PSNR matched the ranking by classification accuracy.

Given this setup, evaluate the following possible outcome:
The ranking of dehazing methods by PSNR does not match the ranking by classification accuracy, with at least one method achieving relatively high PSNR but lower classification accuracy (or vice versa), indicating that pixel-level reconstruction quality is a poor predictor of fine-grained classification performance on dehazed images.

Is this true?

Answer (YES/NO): YES